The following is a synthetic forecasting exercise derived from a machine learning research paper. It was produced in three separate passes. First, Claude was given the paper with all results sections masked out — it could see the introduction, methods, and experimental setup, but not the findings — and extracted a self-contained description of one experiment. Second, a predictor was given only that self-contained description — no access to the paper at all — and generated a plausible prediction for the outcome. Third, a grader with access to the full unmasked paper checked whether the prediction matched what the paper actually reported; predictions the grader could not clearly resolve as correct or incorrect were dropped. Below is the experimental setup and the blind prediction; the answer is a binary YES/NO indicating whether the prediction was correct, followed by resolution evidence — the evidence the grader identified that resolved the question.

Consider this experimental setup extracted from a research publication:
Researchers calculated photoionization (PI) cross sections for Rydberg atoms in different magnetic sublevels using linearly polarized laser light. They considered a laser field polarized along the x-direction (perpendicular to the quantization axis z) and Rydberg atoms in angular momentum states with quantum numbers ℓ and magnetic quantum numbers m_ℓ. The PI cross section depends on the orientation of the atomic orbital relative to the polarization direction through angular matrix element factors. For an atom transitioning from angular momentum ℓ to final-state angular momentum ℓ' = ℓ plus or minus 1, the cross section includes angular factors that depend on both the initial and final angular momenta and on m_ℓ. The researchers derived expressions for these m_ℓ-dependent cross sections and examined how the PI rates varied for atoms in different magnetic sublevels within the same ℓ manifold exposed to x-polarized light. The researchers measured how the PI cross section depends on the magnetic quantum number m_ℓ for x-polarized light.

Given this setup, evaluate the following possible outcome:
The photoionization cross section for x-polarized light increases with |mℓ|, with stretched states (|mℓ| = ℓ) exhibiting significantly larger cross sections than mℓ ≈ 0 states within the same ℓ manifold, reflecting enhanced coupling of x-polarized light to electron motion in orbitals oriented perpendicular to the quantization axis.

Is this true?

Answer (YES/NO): YES